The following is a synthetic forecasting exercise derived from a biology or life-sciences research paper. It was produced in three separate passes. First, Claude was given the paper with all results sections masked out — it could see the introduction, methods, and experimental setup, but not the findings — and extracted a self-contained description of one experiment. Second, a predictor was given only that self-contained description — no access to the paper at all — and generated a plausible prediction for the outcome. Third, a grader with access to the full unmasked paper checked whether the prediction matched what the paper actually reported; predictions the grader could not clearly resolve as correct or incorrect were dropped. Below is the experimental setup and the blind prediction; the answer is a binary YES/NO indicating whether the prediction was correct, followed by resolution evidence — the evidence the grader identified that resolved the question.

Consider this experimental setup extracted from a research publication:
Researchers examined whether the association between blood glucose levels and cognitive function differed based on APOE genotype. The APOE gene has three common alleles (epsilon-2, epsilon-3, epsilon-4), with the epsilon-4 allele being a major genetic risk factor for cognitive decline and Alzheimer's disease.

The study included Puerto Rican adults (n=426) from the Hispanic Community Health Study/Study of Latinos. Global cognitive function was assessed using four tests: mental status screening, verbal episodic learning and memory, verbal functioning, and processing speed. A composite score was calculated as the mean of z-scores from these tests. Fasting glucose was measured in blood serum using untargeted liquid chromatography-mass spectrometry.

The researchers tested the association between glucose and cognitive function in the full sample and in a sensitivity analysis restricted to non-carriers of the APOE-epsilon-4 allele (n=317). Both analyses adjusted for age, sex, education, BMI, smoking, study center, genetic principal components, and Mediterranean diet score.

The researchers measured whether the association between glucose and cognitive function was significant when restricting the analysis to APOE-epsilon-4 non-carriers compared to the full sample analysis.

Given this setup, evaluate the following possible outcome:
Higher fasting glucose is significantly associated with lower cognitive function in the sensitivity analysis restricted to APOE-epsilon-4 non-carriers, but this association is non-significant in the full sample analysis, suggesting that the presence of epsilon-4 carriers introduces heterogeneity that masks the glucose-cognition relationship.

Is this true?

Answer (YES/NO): YES